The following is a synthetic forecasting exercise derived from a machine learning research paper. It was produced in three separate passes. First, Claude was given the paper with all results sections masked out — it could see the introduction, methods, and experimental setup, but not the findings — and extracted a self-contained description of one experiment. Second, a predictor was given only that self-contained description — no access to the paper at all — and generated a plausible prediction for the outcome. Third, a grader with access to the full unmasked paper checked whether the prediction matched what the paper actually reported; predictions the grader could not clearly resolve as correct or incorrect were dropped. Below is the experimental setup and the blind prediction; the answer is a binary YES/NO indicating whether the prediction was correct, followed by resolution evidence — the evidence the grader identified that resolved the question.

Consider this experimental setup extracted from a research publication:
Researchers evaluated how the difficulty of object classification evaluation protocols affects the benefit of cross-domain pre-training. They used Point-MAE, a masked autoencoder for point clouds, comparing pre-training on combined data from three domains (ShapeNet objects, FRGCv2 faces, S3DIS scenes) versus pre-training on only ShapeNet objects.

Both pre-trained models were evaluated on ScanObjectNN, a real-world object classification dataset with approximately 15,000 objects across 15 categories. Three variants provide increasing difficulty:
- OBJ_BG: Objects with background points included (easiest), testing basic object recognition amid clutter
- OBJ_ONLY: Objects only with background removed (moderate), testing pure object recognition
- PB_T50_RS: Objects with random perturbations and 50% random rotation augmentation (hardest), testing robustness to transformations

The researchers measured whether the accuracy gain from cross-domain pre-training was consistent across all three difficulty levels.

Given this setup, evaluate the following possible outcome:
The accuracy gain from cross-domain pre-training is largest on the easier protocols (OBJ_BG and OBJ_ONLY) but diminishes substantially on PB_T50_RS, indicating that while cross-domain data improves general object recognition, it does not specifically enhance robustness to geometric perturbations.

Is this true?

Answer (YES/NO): NO